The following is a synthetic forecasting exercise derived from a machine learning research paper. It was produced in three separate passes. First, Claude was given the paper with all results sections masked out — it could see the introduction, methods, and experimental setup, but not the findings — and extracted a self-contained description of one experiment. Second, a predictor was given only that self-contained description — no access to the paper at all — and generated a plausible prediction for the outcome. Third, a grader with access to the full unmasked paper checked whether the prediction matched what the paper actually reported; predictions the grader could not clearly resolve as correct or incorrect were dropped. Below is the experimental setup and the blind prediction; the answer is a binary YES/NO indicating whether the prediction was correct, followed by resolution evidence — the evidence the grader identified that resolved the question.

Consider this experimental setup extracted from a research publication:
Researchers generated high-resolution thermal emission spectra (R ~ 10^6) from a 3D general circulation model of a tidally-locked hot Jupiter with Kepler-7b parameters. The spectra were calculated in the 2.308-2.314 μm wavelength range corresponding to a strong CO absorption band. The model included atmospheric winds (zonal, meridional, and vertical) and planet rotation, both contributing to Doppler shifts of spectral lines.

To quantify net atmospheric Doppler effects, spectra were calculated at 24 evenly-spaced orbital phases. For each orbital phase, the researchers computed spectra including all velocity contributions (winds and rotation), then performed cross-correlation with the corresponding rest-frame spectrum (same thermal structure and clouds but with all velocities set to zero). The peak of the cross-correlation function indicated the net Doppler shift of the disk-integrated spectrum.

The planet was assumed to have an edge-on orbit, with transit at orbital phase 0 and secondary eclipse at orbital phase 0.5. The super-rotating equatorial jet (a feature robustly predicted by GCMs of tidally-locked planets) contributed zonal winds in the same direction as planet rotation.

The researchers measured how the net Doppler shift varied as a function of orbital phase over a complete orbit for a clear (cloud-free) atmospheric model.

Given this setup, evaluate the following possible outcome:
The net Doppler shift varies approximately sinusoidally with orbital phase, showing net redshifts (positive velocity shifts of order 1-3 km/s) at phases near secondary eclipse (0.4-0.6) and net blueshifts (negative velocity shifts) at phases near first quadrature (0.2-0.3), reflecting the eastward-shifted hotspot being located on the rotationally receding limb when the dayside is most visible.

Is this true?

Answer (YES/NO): NO